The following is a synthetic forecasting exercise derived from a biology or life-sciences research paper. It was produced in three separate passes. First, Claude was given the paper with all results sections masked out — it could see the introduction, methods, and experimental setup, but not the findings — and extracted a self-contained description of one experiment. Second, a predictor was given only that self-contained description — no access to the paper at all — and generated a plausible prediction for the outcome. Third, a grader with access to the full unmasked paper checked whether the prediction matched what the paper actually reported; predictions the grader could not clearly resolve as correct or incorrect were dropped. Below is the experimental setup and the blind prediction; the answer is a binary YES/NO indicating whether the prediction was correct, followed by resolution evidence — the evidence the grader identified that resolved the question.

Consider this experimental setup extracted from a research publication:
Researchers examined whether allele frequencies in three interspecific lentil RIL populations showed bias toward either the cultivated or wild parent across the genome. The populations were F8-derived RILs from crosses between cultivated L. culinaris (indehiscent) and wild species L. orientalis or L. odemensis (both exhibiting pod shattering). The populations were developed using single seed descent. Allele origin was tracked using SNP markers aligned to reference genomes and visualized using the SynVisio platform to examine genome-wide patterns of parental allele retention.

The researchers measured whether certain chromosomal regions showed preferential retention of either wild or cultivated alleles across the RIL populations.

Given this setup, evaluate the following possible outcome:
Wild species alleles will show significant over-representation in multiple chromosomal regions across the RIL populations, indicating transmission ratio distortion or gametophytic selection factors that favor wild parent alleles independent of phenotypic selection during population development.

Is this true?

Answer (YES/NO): YES